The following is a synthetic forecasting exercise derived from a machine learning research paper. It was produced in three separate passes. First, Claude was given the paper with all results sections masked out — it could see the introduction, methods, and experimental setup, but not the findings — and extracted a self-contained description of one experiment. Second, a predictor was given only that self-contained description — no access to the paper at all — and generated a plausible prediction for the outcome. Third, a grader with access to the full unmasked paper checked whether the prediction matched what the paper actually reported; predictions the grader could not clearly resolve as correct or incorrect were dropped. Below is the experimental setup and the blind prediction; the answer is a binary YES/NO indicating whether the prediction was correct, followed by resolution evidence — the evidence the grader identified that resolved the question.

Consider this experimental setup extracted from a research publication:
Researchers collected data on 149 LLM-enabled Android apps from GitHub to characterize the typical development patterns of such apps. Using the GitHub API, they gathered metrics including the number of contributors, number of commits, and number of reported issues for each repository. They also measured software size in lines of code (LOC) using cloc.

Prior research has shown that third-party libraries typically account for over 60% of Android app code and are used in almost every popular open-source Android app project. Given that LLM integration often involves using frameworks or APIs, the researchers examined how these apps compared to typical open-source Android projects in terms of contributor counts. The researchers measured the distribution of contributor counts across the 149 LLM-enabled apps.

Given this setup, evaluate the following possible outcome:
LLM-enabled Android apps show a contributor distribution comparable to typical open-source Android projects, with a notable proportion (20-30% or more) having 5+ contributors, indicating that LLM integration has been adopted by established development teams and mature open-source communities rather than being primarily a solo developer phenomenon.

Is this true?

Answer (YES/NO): NO